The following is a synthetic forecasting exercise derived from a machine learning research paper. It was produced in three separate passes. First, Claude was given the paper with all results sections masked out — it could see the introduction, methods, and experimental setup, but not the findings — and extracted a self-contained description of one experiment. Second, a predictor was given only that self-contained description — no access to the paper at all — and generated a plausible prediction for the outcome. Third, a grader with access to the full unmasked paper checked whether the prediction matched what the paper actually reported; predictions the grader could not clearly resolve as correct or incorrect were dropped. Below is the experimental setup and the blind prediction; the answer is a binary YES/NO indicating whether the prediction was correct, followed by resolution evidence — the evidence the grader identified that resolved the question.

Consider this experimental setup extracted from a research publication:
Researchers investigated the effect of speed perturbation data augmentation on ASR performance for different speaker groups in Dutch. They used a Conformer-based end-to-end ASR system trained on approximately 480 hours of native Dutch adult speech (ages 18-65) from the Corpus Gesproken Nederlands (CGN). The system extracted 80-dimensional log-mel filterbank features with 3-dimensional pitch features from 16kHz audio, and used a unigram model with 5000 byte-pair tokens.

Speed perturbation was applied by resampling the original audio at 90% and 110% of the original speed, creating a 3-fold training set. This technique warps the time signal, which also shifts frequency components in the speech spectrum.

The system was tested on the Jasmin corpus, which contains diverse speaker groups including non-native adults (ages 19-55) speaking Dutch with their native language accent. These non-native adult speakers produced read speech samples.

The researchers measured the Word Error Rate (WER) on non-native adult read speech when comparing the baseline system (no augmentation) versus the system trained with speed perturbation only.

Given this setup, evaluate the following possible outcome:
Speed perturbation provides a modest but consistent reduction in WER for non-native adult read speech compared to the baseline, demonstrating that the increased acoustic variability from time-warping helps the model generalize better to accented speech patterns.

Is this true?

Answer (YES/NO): NO